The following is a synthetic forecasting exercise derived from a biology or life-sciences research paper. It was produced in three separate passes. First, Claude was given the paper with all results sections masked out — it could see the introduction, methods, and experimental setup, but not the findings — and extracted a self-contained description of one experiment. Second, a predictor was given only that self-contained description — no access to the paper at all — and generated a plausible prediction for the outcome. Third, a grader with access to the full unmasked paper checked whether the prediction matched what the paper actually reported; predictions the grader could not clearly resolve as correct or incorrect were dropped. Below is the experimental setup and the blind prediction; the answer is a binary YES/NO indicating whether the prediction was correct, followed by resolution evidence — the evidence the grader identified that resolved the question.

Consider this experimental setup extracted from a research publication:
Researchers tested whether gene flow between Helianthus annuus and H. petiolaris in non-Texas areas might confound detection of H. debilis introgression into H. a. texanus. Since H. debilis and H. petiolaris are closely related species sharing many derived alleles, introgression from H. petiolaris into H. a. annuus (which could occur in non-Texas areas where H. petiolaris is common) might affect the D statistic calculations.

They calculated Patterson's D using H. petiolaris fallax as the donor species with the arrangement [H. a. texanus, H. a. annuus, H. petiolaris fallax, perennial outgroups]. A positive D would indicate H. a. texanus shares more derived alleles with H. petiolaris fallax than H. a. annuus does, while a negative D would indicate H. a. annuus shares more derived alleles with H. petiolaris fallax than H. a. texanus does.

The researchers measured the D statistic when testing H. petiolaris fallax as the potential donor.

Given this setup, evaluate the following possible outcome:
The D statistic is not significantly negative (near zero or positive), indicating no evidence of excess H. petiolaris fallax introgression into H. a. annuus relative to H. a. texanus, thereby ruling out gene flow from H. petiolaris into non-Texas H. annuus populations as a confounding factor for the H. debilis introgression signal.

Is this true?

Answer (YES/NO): NO